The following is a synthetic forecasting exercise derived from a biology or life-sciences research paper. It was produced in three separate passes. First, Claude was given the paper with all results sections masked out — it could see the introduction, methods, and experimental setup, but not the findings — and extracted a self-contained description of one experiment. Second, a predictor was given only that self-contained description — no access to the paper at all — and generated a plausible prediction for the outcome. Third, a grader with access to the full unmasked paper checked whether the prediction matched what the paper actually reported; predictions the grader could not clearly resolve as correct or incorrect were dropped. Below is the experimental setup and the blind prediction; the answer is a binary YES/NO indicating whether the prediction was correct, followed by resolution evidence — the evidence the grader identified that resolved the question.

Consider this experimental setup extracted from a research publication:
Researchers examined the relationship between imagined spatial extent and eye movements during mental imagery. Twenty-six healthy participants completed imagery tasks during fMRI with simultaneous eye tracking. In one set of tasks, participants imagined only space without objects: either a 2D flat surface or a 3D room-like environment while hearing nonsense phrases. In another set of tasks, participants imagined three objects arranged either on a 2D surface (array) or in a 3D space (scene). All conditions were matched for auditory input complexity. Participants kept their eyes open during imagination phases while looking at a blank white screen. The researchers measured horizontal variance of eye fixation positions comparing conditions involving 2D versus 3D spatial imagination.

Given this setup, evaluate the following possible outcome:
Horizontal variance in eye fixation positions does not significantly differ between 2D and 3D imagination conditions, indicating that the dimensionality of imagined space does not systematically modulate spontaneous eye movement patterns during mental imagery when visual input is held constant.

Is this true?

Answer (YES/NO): NO